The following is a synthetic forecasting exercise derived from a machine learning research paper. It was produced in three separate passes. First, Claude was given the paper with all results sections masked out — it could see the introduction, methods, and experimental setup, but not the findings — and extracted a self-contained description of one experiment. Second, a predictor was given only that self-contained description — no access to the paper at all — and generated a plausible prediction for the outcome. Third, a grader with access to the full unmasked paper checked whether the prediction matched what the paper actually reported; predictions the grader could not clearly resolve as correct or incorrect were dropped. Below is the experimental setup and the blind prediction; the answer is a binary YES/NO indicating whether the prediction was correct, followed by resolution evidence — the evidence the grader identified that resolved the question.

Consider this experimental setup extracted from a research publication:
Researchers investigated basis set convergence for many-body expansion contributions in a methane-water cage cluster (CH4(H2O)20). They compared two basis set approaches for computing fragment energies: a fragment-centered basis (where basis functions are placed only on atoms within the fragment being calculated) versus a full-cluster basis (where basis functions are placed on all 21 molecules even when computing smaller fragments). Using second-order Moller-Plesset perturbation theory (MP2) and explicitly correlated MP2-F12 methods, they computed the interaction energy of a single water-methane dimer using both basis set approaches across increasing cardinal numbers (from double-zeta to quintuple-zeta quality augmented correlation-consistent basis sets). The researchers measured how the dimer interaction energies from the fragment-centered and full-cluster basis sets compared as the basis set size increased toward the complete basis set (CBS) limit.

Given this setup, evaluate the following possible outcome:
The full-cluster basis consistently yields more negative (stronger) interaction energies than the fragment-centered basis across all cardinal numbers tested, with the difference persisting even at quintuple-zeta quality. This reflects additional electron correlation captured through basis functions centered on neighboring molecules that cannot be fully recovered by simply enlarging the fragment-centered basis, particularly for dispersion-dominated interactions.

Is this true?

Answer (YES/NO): NO